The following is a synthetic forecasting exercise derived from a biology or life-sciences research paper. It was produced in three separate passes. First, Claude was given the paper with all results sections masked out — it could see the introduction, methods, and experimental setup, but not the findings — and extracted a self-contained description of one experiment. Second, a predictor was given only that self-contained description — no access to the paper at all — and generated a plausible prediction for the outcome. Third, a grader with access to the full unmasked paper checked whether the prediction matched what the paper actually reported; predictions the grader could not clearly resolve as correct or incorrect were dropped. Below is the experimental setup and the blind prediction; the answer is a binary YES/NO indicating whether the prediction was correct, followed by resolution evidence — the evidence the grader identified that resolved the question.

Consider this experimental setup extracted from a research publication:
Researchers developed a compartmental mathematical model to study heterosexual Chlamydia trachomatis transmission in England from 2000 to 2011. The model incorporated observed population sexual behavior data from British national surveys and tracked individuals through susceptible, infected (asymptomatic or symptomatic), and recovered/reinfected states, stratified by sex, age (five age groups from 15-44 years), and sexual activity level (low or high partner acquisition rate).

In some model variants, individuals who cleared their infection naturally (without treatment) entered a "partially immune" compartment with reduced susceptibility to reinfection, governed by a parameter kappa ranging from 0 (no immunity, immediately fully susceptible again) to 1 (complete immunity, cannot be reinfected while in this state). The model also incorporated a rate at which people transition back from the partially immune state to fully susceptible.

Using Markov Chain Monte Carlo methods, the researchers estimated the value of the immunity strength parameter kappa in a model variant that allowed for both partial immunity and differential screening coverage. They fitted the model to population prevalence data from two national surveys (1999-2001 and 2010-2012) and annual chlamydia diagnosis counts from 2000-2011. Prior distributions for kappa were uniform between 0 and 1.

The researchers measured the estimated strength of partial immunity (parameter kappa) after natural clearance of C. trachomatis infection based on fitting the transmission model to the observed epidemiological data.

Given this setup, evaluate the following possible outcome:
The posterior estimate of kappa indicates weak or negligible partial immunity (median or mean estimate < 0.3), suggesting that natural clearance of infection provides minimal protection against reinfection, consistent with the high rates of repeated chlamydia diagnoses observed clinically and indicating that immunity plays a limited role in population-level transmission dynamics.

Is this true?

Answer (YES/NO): NO